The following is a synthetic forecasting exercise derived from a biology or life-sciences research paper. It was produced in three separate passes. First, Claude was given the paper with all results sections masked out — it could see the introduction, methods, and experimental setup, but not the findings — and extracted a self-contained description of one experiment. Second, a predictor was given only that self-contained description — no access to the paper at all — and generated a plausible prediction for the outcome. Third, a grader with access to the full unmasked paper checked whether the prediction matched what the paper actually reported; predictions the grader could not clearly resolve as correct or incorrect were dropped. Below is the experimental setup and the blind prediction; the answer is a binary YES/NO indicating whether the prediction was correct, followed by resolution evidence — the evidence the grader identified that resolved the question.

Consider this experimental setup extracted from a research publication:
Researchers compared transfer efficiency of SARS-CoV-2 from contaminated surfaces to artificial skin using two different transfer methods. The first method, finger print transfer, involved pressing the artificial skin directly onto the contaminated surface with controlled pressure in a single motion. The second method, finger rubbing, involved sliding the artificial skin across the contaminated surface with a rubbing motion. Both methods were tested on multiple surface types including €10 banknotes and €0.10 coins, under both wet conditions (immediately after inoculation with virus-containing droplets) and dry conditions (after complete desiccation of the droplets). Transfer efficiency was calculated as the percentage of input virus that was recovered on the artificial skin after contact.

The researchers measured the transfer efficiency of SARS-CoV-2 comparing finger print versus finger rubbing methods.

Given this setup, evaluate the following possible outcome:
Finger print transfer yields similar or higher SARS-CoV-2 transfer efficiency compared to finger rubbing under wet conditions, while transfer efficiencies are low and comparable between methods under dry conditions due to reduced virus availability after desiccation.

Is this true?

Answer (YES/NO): NO